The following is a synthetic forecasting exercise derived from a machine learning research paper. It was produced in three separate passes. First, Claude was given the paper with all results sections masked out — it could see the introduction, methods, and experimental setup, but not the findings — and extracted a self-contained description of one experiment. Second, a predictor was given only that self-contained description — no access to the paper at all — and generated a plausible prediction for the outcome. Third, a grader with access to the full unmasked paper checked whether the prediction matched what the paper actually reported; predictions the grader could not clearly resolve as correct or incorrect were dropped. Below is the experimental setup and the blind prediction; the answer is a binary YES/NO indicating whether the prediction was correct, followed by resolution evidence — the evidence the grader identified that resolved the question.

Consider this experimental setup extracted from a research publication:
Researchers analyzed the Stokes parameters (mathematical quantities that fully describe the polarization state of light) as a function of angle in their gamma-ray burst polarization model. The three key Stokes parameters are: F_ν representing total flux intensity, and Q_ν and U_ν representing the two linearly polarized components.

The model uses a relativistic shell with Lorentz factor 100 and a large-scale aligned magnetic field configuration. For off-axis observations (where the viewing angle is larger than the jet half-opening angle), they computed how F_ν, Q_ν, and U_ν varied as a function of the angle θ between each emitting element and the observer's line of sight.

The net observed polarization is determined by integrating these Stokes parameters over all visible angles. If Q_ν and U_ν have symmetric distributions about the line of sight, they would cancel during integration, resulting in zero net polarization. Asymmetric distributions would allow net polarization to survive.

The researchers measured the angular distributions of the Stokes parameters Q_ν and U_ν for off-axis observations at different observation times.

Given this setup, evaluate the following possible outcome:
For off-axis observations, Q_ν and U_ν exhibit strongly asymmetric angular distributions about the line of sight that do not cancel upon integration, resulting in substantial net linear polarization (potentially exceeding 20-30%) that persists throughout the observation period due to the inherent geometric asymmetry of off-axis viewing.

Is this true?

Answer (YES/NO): NO